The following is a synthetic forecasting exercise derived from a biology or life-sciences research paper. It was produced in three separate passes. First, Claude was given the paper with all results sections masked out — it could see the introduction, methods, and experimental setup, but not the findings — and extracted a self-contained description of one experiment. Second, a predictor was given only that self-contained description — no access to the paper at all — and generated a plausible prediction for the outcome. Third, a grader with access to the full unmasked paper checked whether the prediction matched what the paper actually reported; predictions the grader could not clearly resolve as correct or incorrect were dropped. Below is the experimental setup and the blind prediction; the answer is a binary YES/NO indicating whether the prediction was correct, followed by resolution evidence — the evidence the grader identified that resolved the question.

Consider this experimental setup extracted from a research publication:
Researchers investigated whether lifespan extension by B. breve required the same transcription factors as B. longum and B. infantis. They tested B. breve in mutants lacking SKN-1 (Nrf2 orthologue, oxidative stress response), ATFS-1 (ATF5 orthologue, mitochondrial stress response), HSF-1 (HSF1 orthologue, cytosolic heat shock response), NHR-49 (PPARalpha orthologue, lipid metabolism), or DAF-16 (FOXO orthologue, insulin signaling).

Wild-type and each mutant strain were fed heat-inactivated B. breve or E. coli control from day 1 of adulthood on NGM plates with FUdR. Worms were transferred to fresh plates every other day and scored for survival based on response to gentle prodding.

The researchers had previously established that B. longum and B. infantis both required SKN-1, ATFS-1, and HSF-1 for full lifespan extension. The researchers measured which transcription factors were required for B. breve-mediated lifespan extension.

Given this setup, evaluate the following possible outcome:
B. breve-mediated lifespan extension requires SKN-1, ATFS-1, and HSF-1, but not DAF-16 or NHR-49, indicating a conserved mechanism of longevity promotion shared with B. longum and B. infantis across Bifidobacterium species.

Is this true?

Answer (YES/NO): NO